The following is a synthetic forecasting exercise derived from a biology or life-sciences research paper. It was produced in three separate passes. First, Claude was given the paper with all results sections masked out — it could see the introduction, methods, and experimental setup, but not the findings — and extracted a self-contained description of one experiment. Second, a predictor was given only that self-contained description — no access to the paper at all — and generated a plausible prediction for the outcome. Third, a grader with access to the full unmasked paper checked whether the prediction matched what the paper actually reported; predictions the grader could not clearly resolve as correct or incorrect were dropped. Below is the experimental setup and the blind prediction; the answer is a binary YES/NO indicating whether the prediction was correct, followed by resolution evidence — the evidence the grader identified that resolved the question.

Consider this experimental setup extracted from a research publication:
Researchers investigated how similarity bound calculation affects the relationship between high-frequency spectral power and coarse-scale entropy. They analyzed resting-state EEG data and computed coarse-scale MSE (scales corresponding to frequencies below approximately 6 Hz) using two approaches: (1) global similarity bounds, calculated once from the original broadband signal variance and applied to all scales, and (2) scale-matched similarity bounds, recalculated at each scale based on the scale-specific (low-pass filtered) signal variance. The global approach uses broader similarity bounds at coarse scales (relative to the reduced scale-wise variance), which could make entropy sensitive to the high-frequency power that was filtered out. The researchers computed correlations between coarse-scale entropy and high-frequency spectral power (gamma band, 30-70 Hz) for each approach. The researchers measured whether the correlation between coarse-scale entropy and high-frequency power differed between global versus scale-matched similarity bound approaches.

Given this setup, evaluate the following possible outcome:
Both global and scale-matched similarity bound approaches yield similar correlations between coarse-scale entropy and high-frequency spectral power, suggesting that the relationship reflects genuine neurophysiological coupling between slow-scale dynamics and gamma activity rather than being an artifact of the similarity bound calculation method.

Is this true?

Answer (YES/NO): NO